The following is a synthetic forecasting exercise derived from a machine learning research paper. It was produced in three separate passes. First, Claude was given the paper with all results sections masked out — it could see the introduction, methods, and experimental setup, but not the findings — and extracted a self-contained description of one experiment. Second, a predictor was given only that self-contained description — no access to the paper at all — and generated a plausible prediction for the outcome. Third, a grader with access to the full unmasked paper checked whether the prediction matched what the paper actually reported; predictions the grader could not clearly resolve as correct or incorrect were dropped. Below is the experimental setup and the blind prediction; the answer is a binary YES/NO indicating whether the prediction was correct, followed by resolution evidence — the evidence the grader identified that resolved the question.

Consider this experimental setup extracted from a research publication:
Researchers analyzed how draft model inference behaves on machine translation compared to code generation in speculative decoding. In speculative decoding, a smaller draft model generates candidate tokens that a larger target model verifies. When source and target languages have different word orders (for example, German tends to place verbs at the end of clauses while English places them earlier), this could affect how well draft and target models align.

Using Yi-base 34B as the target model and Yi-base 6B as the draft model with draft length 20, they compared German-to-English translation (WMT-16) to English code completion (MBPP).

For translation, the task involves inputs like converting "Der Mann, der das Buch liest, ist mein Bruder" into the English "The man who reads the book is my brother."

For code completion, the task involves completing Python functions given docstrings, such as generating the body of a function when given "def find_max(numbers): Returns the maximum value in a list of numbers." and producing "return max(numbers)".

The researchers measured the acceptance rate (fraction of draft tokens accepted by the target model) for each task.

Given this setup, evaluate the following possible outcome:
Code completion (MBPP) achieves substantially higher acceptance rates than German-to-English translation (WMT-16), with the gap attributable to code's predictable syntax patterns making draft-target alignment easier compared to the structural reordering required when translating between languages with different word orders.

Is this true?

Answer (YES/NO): NO